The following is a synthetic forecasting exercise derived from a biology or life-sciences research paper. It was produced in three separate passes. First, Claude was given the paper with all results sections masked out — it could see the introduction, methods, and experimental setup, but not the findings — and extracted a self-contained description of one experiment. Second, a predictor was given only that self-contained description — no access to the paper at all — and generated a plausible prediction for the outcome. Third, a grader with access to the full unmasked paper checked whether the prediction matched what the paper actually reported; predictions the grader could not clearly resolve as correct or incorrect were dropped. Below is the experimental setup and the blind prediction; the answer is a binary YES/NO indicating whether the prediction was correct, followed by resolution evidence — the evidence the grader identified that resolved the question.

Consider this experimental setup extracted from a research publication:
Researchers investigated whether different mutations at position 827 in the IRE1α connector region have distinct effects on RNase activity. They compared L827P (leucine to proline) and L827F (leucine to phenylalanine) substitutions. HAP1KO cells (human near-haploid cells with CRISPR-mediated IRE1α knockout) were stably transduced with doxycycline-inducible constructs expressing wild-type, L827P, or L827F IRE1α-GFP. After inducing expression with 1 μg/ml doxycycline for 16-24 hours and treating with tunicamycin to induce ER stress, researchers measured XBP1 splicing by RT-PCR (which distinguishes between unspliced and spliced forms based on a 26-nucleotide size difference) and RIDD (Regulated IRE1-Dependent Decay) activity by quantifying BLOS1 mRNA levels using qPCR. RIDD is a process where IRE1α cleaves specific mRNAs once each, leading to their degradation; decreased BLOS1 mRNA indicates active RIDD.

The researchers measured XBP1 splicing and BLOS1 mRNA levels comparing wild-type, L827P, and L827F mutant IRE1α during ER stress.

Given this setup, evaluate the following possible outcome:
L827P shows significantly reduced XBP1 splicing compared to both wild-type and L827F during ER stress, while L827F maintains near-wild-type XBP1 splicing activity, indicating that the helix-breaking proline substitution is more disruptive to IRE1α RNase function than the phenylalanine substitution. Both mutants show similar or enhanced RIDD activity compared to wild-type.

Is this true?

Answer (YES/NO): NO